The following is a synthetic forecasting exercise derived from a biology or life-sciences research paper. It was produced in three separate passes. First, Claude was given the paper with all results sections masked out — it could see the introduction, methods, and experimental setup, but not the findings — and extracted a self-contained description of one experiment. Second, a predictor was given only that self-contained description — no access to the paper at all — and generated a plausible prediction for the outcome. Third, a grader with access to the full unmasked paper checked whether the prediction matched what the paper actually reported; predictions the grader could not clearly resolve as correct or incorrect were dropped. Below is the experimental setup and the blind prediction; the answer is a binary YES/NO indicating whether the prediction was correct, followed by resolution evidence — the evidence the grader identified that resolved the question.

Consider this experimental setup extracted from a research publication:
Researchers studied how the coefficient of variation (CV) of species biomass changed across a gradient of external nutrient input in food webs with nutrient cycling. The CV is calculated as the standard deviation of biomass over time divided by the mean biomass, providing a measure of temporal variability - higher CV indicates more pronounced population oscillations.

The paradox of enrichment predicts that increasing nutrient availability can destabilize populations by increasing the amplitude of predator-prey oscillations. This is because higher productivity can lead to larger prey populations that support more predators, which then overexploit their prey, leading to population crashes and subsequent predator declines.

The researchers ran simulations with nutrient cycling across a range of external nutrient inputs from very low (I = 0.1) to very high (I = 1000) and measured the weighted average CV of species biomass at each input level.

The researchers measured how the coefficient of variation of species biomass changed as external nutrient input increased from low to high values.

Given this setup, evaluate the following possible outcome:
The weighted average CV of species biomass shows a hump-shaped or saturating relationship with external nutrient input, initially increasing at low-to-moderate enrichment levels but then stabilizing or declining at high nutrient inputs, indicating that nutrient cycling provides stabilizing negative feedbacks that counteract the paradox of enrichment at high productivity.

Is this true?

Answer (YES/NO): NO